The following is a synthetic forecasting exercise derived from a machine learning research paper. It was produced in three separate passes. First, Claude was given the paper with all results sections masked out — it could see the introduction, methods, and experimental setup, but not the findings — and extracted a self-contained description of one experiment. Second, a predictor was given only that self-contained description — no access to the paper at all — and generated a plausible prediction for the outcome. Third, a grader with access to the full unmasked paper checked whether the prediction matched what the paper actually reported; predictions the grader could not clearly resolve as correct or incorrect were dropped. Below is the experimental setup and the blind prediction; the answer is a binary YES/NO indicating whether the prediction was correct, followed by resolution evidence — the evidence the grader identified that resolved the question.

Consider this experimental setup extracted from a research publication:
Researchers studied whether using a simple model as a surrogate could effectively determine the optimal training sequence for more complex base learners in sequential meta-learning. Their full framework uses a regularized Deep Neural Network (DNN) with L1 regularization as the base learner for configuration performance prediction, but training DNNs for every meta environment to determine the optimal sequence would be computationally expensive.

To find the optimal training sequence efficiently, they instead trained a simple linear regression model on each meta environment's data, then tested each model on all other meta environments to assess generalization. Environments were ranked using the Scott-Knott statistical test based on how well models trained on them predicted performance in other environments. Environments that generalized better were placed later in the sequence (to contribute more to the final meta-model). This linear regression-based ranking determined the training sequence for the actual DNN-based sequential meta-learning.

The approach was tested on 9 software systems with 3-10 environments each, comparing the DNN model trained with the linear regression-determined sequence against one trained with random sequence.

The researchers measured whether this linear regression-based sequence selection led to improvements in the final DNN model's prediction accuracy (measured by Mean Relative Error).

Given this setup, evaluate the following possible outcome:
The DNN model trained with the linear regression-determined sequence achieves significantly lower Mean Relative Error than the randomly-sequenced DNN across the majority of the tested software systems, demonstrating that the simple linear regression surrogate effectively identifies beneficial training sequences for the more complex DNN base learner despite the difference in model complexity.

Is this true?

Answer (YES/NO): YES